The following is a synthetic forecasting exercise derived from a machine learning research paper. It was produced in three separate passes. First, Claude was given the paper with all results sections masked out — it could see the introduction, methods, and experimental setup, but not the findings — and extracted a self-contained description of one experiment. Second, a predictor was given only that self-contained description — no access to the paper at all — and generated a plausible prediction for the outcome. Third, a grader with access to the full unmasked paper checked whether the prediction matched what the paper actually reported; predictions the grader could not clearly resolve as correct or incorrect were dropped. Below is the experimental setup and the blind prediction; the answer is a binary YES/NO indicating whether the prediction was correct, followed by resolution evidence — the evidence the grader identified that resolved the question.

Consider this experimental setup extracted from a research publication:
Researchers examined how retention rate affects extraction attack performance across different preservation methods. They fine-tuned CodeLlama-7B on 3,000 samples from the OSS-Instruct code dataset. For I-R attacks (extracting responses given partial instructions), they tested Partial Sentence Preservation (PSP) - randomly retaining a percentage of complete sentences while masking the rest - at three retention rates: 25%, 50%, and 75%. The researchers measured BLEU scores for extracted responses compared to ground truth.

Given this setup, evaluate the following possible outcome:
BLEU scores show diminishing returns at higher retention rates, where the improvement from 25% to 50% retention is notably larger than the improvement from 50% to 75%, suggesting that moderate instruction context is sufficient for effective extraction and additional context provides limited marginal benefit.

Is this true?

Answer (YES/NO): NO